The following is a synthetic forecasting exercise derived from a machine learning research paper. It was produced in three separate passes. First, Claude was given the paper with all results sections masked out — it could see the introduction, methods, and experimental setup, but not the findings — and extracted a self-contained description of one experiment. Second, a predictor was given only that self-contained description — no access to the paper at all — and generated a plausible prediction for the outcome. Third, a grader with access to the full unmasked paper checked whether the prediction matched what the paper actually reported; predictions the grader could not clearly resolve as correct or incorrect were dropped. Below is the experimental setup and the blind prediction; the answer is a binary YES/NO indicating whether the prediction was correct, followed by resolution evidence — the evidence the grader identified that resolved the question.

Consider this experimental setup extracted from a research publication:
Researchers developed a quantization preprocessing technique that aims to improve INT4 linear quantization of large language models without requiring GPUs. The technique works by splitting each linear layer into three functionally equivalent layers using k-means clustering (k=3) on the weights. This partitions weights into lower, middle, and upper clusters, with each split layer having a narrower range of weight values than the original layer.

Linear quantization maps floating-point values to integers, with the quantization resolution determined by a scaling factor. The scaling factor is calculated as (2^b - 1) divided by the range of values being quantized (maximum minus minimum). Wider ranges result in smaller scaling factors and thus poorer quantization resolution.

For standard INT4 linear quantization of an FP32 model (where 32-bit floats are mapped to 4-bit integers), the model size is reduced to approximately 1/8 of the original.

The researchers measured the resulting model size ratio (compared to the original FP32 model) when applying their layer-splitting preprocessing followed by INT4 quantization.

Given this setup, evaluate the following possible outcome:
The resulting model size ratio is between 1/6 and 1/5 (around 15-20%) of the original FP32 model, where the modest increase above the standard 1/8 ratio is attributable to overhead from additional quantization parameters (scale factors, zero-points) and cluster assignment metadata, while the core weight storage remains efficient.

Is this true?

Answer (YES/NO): NO